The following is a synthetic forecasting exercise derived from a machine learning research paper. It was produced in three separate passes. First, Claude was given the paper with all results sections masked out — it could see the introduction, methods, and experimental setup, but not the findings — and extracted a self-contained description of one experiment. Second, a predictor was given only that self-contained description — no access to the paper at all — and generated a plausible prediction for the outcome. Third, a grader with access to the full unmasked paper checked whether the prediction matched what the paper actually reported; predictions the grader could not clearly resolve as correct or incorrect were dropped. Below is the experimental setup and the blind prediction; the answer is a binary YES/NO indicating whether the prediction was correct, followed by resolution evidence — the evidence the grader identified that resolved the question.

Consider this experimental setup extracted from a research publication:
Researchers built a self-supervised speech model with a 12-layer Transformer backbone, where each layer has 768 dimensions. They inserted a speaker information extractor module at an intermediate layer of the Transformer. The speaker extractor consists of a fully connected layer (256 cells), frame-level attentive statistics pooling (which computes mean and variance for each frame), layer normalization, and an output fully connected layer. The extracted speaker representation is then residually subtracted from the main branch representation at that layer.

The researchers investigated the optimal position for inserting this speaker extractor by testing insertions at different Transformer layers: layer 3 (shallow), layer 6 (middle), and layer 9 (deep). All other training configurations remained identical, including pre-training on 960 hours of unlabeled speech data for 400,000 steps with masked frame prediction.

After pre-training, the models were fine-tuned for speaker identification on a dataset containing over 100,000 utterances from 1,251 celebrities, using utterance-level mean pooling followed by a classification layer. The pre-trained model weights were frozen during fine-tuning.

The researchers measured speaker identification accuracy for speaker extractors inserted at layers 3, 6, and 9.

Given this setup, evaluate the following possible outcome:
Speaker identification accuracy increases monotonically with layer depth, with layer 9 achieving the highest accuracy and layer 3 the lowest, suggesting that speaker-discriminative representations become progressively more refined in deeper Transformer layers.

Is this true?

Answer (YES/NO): NO